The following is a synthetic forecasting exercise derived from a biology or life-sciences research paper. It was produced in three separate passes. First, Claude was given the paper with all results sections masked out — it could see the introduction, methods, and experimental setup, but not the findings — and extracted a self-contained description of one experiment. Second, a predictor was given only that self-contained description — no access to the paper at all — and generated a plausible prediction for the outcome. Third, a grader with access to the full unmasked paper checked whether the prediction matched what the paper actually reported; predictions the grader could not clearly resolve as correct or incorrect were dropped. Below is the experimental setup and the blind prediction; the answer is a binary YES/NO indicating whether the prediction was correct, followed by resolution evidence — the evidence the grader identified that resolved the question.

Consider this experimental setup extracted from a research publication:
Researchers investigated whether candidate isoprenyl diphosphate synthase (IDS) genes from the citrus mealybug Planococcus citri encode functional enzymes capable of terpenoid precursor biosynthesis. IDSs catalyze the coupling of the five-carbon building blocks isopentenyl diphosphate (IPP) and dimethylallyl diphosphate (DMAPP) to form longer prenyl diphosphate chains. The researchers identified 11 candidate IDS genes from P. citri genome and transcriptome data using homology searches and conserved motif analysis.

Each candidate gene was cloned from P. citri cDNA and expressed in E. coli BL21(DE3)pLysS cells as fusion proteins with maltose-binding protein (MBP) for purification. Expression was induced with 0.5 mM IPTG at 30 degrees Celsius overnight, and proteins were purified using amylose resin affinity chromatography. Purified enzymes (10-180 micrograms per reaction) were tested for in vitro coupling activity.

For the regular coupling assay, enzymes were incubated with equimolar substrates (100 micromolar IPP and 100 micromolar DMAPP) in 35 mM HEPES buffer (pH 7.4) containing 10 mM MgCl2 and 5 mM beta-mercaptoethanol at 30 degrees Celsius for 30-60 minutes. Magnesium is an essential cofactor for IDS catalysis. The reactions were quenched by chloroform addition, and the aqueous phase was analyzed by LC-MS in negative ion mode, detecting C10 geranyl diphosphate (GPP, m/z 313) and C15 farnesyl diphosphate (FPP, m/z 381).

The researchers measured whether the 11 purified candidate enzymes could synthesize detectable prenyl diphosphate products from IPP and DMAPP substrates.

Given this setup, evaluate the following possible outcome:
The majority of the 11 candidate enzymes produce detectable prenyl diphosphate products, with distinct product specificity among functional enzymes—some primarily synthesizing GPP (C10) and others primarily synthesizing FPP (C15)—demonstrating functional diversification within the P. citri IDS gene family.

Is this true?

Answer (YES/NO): NO